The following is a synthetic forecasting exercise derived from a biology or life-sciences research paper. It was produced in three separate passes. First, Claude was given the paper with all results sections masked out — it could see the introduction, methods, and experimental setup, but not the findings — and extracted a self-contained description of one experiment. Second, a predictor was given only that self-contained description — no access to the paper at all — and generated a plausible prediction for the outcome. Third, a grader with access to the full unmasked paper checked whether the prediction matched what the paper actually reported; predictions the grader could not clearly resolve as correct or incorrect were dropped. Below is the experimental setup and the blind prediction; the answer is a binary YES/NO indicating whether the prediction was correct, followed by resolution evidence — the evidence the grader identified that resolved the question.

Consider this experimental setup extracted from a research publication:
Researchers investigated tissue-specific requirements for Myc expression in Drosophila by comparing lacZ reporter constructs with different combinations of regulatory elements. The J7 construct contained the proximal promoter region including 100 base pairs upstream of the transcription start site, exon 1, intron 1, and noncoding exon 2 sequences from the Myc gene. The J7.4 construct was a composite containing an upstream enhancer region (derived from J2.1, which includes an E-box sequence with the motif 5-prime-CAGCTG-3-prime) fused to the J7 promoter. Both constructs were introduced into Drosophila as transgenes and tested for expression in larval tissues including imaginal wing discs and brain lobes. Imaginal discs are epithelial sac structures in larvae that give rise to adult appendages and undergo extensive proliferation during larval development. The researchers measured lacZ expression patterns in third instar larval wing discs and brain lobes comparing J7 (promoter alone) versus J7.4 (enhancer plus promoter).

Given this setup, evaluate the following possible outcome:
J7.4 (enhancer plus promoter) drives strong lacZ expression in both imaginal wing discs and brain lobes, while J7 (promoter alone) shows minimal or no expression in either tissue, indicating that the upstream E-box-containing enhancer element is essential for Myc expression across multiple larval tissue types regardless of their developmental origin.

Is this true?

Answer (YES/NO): NO